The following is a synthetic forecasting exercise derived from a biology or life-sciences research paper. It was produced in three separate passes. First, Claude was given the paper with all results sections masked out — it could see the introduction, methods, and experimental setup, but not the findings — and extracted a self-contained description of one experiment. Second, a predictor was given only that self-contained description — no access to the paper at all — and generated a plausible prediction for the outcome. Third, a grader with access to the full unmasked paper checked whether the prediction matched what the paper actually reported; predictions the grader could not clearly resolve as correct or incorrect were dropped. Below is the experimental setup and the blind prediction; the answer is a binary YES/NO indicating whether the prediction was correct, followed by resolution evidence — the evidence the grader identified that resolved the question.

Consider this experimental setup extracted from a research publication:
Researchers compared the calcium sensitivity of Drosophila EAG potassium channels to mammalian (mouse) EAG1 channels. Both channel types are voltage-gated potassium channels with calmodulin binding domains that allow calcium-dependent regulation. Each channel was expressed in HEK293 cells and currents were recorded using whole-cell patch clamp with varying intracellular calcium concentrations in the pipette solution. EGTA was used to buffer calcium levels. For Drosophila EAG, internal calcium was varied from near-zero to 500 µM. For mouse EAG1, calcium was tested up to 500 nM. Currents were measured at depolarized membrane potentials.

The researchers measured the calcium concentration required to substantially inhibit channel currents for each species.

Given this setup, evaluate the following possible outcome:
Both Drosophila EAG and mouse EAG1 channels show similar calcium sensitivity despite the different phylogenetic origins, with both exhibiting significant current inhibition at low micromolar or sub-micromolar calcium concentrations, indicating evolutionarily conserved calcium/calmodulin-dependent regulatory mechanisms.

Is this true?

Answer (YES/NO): NO